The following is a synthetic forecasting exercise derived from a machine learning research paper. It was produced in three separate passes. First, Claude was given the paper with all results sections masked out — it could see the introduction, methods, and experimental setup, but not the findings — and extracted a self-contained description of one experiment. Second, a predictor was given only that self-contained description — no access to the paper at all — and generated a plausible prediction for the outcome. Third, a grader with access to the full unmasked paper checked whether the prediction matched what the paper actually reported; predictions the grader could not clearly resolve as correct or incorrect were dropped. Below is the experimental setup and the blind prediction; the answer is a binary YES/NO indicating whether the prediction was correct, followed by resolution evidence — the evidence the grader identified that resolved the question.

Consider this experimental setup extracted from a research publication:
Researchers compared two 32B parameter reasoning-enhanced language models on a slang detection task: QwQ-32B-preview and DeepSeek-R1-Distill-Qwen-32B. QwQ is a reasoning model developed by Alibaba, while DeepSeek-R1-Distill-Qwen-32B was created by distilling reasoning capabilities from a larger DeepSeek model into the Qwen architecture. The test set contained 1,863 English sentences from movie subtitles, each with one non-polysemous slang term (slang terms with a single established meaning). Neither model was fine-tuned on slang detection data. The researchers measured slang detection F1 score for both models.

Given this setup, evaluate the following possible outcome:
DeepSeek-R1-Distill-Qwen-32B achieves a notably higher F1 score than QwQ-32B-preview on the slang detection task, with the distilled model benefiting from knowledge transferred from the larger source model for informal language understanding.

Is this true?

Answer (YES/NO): YES